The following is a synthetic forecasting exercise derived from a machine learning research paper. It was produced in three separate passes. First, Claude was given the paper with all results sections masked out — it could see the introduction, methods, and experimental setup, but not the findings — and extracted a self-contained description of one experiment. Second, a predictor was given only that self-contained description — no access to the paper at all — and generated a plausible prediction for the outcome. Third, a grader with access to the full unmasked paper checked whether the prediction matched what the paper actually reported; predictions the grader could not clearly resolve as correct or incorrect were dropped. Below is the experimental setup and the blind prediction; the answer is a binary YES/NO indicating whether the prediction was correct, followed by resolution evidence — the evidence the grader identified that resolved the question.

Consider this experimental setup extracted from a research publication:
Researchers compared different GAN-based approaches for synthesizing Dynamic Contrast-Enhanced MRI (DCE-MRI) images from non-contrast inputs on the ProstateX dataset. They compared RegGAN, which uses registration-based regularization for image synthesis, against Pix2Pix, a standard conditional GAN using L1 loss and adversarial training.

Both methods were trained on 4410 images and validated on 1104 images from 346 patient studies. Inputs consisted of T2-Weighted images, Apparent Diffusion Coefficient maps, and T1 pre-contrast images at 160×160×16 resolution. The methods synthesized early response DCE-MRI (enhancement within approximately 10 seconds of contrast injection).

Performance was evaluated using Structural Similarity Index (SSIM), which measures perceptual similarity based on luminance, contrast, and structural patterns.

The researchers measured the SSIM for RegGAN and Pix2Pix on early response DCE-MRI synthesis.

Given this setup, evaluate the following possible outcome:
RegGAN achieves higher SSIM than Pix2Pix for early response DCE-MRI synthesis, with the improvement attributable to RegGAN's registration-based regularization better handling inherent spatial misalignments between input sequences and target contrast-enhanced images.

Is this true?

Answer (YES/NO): NO